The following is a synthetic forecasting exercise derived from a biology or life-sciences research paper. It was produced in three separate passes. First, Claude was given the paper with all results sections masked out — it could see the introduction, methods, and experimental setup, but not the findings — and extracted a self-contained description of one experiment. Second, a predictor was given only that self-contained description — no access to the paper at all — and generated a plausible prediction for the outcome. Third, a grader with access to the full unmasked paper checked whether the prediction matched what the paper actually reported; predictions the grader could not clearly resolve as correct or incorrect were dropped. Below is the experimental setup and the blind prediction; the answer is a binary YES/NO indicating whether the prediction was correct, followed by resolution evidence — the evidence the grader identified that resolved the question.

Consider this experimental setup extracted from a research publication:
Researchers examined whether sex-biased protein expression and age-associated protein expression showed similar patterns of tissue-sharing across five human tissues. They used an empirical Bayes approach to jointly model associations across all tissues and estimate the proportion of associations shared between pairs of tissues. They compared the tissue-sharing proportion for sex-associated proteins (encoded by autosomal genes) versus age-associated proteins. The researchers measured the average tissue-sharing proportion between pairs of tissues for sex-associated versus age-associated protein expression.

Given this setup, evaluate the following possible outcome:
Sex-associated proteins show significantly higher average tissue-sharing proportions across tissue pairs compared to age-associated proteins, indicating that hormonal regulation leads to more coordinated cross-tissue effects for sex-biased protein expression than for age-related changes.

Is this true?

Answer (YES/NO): NO